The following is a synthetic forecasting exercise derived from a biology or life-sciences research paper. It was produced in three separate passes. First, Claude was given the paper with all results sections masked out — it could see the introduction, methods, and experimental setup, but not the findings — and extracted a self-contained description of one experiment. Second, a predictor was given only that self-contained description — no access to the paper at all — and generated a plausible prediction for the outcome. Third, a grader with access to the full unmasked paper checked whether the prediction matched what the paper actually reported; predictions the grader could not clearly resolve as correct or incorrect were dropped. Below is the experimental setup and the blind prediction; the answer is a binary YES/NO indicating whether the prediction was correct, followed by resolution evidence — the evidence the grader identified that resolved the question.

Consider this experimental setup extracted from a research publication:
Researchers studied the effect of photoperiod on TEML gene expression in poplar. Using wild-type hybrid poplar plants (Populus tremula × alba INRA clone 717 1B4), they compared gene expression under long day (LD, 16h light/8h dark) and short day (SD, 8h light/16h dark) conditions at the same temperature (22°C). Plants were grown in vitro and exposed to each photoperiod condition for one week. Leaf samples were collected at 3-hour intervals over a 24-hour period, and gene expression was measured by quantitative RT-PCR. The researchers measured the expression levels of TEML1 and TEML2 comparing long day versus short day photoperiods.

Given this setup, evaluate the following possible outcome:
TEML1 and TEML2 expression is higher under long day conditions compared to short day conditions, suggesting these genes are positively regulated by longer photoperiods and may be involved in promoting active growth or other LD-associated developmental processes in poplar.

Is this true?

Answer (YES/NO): NO